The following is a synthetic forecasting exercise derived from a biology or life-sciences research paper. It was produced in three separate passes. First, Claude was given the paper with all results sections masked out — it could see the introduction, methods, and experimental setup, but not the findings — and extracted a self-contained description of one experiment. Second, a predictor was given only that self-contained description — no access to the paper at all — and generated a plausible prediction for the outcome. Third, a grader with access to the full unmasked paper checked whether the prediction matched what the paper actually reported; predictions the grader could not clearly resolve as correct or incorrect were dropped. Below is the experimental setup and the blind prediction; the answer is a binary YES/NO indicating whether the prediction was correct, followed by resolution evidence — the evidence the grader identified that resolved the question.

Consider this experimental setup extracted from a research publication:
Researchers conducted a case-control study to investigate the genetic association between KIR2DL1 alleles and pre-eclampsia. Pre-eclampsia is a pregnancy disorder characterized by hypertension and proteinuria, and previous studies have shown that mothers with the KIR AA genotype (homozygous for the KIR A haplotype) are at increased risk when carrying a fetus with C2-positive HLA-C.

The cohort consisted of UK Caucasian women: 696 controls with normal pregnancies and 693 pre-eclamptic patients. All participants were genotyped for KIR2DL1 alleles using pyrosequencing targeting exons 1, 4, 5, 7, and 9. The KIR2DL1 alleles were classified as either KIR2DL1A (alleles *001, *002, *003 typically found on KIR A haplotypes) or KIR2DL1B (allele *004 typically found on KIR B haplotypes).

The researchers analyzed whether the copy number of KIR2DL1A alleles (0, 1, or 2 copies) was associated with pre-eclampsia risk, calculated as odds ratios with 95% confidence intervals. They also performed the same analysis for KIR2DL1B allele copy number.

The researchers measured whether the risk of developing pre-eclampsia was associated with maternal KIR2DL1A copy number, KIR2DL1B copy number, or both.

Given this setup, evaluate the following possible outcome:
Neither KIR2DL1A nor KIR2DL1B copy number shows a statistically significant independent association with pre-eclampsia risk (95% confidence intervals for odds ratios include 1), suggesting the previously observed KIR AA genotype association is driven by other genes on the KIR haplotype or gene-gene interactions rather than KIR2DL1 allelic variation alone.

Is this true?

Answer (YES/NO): NO